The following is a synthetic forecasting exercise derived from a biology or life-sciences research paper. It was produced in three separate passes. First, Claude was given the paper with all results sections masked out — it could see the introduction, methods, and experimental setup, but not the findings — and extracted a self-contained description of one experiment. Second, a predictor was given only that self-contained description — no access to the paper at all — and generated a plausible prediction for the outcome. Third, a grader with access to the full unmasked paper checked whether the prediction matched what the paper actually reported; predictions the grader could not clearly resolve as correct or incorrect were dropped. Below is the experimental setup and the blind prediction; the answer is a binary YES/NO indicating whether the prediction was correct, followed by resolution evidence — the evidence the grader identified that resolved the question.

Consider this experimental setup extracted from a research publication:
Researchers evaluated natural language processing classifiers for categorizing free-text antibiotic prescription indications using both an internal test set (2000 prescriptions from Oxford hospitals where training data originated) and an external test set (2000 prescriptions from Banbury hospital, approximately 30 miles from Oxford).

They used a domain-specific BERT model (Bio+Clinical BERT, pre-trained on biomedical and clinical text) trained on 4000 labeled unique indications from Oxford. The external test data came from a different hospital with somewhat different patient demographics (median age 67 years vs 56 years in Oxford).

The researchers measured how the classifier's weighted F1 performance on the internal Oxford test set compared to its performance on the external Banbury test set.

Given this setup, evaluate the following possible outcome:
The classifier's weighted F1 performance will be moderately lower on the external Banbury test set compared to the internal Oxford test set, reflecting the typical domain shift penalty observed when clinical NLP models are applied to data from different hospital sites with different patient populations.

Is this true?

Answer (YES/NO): NO